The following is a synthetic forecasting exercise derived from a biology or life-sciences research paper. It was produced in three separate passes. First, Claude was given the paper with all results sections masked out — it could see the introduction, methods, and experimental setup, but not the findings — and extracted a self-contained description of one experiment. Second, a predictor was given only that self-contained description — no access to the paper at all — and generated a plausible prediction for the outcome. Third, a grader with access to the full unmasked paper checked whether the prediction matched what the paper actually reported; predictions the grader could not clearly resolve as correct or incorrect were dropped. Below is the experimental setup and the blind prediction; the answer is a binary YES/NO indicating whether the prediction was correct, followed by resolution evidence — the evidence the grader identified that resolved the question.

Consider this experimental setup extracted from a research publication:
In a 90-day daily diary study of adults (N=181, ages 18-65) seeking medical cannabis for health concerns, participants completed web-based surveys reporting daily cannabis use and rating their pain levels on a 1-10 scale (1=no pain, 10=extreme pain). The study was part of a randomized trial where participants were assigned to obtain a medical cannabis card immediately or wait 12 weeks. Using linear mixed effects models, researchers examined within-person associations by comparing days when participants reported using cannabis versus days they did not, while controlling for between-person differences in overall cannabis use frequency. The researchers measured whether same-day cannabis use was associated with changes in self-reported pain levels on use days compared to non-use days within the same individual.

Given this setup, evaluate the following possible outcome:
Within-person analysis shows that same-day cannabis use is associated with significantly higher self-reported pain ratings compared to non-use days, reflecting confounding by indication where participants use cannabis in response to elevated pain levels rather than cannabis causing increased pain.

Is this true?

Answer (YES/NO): NO